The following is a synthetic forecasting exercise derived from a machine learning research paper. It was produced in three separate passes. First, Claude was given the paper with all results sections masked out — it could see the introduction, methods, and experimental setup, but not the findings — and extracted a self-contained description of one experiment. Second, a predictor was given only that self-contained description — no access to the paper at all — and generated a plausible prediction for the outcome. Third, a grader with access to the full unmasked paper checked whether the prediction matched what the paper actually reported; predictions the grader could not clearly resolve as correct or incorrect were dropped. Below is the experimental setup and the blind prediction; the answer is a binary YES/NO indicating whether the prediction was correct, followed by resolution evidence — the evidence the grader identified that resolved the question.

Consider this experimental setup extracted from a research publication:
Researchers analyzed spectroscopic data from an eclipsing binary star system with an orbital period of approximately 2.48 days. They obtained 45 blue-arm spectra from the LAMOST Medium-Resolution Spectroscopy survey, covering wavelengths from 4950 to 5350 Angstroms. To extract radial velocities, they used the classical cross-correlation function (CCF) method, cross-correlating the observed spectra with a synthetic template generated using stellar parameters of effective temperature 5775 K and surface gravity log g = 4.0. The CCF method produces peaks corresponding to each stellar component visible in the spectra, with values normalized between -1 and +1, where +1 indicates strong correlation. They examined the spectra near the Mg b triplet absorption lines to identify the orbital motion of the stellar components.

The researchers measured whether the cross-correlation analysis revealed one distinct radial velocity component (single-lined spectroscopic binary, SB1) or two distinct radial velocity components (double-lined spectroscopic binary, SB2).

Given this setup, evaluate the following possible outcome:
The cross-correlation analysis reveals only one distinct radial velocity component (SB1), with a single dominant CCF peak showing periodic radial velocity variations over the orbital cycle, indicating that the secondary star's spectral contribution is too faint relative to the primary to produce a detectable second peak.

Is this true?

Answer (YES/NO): NO